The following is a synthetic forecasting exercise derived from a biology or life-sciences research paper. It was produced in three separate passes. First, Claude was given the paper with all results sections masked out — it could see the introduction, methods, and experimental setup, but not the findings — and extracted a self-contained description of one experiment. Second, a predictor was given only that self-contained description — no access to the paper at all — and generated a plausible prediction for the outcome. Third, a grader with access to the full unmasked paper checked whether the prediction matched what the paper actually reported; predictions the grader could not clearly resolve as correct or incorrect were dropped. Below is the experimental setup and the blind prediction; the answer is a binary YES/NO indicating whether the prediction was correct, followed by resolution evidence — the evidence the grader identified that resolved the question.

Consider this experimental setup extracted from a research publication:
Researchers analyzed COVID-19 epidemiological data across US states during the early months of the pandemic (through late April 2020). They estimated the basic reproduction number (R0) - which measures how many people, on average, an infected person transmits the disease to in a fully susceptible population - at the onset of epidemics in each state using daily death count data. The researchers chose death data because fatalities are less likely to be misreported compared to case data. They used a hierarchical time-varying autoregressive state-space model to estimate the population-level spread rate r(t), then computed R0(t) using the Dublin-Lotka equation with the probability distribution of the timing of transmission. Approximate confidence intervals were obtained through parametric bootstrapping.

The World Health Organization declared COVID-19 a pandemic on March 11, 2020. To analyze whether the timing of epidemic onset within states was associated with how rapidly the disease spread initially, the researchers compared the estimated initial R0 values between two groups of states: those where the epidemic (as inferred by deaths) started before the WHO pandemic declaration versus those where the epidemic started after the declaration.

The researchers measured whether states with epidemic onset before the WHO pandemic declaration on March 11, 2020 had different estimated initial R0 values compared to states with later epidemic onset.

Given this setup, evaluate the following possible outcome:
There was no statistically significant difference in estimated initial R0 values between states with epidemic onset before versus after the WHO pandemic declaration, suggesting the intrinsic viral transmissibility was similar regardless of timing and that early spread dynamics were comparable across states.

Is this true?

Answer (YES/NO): NO